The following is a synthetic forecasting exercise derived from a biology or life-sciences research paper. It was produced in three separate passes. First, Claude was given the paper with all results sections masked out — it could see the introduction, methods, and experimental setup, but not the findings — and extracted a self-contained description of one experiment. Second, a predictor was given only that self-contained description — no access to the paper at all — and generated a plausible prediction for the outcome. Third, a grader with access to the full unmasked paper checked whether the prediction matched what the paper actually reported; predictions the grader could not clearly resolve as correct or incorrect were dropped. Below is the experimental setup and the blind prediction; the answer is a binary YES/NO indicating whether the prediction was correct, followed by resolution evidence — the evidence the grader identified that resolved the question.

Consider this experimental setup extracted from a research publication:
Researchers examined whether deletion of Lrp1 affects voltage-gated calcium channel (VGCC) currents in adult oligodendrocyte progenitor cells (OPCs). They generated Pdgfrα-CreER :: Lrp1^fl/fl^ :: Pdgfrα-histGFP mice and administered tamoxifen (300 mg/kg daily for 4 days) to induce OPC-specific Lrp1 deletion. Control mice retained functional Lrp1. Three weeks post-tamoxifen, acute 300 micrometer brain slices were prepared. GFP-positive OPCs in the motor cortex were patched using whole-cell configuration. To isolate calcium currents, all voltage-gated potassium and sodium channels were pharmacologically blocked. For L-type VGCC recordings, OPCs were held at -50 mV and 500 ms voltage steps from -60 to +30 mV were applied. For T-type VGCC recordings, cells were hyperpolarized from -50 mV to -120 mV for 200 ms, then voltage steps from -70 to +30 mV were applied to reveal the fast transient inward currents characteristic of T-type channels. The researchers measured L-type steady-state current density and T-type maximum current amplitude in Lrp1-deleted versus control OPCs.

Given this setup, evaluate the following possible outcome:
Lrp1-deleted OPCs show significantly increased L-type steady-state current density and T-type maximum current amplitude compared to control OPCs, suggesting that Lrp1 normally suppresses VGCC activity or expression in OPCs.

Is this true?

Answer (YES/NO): NO